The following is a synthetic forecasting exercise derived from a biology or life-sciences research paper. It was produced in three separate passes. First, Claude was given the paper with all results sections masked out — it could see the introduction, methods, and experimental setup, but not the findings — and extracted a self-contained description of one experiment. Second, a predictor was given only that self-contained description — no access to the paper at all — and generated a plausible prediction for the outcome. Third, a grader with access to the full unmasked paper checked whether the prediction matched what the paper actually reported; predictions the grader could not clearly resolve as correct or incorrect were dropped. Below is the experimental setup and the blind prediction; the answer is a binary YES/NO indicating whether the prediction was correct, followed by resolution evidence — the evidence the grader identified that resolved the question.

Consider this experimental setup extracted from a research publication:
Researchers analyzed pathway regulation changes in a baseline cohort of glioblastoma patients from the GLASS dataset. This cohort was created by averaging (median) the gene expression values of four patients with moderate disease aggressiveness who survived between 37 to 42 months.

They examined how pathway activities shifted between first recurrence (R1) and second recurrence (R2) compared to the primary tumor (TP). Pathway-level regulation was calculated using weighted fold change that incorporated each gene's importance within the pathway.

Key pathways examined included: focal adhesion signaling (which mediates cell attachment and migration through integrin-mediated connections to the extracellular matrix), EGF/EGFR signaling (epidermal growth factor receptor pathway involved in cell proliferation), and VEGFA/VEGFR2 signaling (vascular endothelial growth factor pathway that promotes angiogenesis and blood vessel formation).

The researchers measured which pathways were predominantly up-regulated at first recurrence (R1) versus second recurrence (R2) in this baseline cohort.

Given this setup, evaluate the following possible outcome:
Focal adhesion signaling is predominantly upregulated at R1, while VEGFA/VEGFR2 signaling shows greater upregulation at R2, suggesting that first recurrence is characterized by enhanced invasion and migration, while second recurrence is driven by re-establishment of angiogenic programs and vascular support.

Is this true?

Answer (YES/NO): YES